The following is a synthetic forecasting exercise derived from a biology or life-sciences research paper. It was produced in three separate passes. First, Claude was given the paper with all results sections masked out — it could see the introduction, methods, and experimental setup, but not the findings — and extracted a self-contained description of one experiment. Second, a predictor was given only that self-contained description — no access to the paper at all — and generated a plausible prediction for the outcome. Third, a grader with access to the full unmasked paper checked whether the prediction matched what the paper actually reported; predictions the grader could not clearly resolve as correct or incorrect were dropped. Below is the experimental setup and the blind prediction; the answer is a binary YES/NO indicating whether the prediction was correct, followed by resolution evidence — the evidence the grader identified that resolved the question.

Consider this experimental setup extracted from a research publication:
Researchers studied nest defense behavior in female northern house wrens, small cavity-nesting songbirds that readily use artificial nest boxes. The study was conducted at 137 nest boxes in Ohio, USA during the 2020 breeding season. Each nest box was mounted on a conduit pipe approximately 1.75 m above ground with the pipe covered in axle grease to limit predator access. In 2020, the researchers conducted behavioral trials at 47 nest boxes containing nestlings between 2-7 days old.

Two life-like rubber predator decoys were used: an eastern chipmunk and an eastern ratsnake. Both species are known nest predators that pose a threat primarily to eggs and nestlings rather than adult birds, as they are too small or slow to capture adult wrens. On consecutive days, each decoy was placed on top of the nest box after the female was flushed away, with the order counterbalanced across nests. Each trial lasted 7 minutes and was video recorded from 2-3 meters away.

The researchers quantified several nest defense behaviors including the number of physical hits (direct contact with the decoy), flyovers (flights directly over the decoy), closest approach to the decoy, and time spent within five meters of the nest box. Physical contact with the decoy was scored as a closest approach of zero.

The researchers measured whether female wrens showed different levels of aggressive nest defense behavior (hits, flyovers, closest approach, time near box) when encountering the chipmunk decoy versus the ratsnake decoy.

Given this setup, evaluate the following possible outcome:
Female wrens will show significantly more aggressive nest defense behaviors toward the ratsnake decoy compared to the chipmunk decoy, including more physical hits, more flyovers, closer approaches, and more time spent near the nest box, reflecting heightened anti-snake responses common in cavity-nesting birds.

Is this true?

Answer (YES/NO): NO